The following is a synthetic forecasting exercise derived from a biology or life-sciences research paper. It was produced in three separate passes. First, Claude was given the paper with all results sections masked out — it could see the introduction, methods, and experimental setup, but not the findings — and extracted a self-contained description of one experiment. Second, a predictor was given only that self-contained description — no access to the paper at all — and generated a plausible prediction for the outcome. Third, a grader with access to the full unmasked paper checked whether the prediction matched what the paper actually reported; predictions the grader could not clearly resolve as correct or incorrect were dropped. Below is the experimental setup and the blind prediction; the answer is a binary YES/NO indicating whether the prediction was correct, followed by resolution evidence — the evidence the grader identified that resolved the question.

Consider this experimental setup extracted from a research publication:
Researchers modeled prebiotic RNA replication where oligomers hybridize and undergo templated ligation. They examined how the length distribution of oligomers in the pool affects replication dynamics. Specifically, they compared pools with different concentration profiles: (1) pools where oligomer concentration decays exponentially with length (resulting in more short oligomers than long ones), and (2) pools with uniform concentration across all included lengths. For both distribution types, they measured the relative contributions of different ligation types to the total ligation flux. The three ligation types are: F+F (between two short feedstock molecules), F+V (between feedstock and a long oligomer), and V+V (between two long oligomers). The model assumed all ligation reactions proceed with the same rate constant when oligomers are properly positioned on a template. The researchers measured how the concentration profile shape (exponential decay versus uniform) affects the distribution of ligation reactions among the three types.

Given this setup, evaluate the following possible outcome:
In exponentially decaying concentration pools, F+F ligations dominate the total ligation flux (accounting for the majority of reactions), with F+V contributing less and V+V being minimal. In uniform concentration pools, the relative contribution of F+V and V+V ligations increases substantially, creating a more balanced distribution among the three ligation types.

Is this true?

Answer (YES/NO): NO